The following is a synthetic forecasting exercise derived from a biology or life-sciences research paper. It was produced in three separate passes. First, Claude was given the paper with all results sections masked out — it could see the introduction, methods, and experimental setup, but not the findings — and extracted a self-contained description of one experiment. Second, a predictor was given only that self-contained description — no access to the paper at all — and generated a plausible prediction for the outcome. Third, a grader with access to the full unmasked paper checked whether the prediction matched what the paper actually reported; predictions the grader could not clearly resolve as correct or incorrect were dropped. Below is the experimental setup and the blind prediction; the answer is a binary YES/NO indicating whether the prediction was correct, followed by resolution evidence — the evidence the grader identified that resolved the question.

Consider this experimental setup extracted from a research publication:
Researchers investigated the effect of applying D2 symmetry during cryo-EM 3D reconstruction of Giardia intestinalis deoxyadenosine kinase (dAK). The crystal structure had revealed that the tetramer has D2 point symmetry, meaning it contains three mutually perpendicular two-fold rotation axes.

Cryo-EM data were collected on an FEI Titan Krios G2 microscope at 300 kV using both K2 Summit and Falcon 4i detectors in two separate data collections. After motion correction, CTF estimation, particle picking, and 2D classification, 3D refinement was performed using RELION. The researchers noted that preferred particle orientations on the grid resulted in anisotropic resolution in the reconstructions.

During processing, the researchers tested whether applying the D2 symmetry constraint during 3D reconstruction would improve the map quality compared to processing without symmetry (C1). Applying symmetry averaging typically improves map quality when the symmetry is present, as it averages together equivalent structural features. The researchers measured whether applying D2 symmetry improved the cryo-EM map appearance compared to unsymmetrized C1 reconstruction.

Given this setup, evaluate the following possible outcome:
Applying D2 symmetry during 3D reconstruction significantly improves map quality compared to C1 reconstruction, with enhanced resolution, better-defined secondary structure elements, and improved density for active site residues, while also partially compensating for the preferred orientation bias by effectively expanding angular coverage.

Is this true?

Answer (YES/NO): NO